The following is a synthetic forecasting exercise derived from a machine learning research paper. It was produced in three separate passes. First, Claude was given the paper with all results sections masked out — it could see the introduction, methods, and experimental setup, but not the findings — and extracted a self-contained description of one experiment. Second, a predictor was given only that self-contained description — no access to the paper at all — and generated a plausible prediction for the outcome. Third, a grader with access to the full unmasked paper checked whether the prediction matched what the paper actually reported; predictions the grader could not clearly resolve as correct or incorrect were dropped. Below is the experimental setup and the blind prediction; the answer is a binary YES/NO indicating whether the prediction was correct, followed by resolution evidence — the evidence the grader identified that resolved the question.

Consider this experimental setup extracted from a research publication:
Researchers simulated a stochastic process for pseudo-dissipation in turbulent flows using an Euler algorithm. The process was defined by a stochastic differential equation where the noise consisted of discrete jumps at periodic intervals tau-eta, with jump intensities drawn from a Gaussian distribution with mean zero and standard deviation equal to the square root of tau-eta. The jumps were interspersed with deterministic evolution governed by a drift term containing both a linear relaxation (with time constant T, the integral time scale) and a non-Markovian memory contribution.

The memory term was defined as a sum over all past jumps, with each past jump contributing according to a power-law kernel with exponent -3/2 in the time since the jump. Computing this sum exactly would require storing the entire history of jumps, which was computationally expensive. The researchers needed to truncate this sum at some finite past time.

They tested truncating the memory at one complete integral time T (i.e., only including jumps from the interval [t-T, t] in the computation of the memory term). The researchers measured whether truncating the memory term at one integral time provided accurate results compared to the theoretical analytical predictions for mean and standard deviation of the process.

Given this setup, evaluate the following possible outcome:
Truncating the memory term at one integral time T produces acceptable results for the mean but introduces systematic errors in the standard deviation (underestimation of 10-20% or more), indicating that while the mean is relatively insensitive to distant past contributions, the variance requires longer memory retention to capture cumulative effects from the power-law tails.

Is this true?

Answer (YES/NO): NO